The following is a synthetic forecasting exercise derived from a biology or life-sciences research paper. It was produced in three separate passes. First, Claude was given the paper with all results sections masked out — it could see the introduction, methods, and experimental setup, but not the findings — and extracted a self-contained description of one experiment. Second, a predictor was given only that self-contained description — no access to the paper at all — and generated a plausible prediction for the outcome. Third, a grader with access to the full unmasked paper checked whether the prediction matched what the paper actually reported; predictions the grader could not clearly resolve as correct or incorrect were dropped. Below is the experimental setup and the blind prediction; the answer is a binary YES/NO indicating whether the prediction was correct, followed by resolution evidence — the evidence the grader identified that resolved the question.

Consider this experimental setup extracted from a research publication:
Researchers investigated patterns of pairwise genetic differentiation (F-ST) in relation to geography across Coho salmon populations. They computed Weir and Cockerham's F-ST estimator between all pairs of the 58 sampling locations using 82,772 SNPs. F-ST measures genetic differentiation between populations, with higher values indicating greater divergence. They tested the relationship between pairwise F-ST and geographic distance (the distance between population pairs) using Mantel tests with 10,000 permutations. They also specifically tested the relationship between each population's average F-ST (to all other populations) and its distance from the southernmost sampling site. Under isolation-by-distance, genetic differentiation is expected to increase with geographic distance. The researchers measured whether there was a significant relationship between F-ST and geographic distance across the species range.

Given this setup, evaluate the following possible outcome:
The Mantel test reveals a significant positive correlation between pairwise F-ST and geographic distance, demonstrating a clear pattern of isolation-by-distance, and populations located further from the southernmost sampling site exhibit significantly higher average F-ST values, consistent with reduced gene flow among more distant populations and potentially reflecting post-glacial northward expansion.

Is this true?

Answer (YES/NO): YES